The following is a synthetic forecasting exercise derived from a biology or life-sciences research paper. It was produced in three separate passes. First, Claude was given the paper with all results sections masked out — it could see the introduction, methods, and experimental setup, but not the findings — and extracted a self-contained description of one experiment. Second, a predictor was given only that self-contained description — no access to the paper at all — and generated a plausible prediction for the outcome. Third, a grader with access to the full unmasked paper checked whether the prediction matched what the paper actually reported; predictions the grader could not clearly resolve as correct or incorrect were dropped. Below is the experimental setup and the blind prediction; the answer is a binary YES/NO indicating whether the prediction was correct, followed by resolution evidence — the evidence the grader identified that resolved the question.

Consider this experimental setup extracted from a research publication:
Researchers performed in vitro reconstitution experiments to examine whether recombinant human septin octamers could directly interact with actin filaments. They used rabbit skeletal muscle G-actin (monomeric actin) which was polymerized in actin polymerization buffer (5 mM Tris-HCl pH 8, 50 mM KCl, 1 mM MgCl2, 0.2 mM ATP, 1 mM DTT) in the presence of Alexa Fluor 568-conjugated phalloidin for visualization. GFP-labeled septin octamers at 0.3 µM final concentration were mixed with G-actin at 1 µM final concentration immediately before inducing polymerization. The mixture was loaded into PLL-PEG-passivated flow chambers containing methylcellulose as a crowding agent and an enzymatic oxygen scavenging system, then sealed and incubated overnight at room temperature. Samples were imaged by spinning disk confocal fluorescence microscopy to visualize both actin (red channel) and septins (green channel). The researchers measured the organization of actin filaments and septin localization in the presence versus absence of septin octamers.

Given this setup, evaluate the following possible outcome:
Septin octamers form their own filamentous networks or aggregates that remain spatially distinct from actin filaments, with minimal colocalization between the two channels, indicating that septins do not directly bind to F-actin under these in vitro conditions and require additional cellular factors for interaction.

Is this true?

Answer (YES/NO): NO